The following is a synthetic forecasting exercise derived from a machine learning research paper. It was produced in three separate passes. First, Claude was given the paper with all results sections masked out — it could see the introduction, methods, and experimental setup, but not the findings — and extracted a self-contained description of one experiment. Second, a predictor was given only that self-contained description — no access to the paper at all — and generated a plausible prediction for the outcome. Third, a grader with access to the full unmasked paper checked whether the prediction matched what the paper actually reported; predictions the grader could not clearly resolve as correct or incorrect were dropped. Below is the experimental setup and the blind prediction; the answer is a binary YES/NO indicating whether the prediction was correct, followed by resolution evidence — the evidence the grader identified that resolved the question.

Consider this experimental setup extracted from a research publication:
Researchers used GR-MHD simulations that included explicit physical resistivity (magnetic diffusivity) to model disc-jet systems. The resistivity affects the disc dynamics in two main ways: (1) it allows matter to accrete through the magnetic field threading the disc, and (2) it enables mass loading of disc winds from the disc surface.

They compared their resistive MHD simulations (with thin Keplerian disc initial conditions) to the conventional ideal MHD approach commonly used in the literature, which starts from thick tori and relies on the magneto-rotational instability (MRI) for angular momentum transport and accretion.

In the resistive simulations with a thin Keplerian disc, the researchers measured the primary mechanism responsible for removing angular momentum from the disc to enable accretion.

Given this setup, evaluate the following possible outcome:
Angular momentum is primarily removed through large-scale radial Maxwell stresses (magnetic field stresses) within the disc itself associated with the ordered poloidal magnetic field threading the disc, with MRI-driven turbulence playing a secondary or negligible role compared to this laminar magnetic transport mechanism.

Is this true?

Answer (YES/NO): NO